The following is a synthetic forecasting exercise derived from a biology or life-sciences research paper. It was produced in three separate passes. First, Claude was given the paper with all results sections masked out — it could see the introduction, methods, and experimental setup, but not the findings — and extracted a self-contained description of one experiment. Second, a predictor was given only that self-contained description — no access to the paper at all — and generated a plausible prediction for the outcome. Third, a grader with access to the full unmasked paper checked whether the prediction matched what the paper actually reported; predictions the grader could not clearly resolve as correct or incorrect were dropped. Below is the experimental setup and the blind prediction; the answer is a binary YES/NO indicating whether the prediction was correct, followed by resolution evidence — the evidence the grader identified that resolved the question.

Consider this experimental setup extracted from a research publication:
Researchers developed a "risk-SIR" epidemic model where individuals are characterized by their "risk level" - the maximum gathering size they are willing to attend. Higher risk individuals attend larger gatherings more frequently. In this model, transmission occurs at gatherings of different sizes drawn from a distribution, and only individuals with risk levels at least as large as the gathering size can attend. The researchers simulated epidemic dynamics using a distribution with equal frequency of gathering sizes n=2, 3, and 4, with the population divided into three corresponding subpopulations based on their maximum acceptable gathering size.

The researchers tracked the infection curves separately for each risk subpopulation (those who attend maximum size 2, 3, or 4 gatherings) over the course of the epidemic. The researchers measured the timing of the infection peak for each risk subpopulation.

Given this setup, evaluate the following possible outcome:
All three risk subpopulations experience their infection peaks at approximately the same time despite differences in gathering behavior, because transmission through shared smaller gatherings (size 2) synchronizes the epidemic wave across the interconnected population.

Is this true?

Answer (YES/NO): NO